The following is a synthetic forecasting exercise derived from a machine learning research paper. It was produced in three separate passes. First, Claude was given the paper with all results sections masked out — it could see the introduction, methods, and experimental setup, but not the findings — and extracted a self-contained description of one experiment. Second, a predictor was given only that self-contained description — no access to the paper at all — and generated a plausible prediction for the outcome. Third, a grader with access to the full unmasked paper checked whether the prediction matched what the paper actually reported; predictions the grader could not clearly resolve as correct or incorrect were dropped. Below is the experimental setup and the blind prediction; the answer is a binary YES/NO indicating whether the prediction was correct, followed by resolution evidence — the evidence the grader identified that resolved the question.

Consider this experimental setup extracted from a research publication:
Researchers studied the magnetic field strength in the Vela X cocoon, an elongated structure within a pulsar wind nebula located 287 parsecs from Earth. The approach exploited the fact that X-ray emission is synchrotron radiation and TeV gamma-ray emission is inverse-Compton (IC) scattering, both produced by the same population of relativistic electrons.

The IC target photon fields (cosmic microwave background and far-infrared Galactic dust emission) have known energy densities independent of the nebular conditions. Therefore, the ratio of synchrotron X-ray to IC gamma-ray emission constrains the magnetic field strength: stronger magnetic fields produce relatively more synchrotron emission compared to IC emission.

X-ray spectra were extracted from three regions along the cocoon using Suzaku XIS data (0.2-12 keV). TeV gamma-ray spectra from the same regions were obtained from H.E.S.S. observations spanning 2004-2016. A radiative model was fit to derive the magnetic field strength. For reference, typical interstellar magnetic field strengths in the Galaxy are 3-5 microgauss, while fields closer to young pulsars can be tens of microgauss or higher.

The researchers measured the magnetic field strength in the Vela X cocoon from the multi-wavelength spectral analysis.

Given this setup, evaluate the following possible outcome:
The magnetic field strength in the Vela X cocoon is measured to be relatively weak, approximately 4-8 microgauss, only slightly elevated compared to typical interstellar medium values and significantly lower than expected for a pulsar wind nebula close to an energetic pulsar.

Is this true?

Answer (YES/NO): YES